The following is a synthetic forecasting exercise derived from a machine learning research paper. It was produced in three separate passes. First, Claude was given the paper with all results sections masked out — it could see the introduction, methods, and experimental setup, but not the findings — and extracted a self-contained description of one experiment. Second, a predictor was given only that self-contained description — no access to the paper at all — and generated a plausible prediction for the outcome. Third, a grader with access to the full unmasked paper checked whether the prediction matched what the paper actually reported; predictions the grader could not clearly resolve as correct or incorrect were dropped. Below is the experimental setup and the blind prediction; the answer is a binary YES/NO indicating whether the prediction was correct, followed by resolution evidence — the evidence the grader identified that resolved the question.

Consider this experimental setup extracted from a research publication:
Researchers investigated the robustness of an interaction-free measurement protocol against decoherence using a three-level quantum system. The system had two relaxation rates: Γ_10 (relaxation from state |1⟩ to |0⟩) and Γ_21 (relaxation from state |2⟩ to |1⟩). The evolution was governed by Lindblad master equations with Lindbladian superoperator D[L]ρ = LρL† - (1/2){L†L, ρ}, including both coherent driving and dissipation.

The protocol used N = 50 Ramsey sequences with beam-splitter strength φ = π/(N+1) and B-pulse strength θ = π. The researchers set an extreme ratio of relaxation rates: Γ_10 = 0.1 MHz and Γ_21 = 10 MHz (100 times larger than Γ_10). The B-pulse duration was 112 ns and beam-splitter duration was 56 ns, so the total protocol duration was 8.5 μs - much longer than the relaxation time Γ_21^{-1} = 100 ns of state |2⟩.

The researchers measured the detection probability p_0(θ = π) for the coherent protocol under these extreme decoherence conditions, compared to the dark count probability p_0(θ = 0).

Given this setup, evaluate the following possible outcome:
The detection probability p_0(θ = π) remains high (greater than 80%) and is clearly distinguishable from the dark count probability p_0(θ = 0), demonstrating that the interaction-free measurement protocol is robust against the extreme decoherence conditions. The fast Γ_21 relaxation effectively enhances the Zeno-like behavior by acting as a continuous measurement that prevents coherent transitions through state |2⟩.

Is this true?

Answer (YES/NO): YES